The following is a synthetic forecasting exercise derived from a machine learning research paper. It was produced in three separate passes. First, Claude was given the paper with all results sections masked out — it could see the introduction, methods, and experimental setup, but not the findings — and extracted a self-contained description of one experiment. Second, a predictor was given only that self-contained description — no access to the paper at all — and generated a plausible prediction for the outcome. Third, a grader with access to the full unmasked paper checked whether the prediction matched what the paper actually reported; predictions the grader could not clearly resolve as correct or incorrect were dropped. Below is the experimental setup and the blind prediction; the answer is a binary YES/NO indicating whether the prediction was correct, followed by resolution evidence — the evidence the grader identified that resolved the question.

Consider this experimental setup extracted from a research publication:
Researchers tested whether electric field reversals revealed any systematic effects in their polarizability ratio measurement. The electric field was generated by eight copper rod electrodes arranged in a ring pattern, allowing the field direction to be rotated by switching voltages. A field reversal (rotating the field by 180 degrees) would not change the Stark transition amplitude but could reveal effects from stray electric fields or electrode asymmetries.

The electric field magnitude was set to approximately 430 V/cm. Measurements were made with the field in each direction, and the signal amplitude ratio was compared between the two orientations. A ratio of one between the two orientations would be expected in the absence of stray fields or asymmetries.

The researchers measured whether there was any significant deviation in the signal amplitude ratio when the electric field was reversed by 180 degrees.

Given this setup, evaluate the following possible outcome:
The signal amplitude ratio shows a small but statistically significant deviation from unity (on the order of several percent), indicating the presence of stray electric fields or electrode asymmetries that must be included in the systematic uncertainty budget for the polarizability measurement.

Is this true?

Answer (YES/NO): NO